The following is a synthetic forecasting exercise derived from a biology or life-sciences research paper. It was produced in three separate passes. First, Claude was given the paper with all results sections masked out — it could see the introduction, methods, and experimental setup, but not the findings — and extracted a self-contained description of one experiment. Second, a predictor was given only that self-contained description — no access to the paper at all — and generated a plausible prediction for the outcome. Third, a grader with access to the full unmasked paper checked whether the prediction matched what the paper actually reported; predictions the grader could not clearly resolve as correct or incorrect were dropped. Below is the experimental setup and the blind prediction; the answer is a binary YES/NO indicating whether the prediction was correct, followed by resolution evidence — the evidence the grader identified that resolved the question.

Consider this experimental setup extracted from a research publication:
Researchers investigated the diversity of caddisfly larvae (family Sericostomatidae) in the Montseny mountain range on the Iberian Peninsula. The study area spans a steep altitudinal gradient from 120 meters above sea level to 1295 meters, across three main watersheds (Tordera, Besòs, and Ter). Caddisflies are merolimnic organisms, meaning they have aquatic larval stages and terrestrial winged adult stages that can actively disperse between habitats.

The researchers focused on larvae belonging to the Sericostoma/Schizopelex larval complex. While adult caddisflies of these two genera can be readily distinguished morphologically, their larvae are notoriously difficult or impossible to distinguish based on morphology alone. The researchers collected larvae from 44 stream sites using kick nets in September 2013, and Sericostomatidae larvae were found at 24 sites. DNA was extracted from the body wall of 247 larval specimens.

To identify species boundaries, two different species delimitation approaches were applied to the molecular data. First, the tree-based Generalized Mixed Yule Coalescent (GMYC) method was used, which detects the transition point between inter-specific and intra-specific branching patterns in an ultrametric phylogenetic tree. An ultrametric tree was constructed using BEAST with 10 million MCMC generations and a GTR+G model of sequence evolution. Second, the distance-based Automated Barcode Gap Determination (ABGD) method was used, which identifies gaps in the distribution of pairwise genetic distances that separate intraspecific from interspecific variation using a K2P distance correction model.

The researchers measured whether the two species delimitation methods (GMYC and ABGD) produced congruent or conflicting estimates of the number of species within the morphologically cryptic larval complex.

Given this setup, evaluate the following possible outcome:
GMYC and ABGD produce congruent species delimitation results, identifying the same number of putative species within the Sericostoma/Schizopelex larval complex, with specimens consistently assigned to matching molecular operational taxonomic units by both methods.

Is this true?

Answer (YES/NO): NO